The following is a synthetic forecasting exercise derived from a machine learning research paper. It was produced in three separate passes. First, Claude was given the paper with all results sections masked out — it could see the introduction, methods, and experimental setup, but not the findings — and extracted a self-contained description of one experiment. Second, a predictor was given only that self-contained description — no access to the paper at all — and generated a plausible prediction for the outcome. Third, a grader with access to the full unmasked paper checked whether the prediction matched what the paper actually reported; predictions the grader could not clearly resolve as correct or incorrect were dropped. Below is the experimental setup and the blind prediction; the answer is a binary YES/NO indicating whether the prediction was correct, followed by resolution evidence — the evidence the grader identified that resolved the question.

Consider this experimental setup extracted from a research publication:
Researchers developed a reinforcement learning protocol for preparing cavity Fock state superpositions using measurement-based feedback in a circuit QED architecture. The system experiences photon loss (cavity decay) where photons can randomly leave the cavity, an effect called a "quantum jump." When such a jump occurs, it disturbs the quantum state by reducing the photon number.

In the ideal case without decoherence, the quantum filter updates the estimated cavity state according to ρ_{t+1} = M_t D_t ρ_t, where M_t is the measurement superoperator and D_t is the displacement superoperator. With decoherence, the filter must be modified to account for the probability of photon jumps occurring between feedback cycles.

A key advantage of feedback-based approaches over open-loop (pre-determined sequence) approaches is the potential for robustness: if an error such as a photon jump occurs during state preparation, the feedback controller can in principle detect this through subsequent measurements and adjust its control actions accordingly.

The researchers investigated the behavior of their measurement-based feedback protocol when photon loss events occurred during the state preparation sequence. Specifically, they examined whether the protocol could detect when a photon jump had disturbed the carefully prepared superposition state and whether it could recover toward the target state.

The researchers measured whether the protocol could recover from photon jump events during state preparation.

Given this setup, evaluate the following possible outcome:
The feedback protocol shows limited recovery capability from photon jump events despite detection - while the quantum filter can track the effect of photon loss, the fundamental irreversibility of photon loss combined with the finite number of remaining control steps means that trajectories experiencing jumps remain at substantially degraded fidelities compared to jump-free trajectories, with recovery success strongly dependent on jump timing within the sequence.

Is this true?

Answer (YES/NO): NO